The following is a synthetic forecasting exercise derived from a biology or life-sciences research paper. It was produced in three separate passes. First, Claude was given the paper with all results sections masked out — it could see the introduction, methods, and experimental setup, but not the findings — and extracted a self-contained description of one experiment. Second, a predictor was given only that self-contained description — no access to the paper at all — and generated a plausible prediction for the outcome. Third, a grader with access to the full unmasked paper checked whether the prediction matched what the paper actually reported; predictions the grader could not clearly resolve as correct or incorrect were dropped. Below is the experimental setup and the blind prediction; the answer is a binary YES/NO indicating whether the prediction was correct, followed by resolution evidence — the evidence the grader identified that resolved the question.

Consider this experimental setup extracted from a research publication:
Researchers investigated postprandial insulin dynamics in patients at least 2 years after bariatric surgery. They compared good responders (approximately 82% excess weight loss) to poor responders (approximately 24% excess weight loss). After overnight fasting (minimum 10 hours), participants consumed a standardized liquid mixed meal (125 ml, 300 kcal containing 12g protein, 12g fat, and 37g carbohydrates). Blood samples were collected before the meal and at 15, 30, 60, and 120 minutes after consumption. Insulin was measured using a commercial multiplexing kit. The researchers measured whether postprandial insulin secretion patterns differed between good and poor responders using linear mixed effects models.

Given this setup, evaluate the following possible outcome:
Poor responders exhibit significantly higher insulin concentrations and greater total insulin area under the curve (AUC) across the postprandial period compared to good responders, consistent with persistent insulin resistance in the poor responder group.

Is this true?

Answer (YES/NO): NO